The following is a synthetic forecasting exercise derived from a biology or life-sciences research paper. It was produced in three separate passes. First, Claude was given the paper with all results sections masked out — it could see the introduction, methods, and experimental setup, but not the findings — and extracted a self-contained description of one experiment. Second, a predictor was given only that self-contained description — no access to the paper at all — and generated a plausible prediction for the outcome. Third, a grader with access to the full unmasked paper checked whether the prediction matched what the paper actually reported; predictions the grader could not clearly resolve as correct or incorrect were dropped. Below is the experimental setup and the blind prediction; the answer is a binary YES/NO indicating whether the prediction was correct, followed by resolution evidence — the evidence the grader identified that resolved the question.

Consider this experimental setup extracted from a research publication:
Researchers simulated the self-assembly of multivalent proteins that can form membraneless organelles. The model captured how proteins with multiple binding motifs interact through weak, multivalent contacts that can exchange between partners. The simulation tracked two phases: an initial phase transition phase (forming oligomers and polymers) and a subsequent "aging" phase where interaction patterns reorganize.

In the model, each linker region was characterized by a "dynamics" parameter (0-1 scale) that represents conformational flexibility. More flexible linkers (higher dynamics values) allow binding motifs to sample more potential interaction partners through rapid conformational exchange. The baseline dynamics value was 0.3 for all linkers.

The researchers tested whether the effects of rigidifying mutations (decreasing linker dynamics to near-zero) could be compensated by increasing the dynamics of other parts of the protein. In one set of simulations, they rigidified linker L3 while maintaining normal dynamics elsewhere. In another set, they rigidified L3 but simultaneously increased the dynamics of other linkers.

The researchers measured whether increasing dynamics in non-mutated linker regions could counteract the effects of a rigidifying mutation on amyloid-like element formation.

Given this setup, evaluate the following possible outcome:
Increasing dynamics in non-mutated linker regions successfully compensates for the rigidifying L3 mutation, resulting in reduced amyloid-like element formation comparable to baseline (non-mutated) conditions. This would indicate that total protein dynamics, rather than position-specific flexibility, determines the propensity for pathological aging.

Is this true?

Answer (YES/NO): NO